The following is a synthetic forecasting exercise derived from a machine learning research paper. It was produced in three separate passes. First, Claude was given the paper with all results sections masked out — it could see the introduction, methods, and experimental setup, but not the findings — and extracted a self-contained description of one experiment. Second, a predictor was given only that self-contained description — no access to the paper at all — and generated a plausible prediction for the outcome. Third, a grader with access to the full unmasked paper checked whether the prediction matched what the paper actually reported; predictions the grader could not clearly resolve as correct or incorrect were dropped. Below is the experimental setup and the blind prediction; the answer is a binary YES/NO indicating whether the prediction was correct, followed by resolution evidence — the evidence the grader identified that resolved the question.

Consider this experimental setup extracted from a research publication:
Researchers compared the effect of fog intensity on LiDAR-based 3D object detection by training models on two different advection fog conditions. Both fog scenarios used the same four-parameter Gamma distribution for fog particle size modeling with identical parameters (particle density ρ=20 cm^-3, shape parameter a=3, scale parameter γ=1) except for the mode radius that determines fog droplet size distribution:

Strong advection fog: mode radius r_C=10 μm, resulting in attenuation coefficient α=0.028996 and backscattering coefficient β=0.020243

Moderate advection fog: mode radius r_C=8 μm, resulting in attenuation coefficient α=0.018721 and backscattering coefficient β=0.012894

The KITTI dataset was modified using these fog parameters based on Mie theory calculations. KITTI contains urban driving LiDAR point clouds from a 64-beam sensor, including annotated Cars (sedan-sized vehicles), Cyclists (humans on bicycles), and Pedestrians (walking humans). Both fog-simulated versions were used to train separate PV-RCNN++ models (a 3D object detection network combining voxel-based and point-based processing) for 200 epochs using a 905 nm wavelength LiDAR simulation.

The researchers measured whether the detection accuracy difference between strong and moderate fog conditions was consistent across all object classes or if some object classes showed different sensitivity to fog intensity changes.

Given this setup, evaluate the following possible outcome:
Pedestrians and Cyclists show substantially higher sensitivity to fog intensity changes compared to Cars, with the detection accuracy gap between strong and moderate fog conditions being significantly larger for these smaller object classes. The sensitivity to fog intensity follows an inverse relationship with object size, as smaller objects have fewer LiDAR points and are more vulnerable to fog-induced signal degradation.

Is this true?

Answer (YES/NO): NO